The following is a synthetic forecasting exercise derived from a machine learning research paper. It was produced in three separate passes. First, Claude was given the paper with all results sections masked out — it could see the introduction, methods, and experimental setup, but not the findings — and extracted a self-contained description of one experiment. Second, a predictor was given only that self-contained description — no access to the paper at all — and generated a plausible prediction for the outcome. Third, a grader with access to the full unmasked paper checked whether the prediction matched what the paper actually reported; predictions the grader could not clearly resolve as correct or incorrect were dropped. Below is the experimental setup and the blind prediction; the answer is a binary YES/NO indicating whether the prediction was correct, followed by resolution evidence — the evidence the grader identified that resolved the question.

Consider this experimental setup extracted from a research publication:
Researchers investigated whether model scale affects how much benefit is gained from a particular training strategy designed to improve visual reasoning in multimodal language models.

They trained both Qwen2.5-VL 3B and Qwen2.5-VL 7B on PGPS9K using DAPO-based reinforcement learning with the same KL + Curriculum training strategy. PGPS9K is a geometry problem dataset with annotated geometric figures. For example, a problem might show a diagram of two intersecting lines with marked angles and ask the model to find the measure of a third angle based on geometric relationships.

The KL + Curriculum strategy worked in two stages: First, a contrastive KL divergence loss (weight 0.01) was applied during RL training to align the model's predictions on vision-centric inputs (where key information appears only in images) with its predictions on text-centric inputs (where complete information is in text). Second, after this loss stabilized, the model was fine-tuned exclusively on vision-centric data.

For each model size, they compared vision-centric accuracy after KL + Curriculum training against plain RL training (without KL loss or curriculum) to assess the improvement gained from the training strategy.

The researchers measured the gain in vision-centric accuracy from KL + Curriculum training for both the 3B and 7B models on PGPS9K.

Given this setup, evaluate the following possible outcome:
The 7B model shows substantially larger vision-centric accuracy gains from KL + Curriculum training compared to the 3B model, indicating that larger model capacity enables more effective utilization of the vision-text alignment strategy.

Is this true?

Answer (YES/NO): NO